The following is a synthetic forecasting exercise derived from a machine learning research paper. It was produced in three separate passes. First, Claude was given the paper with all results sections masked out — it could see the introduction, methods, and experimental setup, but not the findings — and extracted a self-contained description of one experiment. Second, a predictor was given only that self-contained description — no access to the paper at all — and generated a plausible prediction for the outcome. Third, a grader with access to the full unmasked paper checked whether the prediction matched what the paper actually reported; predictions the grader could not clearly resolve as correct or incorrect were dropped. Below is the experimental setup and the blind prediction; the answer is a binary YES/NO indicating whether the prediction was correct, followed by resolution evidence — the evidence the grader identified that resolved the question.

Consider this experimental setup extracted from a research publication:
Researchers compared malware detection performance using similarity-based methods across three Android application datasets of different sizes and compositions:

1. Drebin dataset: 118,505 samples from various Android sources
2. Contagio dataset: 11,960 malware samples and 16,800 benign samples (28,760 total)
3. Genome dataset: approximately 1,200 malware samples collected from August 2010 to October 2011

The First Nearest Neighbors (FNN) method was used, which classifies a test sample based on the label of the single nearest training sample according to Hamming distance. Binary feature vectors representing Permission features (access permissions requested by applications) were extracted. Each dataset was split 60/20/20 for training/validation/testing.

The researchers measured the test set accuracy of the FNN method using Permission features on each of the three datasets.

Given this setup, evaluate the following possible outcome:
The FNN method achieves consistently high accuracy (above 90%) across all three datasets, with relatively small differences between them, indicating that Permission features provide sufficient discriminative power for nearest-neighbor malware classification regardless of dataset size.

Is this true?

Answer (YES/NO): YES